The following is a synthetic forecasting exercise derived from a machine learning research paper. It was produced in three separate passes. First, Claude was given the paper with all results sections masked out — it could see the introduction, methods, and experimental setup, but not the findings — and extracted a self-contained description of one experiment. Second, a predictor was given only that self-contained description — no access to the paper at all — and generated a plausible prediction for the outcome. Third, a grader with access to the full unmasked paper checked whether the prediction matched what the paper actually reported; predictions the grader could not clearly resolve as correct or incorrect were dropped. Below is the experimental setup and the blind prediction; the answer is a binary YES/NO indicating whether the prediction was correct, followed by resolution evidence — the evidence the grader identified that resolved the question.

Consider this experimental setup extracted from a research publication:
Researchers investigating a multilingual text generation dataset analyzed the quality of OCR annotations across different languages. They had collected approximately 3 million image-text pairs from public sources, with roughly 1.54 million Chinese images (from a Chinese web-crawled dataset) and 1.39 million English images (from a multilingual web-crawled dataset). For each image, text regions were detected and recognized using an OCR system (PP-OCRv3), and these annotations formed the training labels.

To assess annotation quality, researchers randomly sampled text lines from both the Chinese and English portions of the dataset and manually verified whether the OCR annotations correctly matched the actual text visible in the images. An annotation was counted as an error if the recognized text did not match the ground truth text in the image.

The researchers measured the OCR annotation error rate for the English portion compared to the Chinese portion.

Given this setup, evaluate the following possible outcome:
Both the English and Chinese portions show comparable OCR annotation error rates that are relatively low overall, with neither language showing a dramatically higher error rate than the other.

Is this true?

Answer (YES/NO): NO